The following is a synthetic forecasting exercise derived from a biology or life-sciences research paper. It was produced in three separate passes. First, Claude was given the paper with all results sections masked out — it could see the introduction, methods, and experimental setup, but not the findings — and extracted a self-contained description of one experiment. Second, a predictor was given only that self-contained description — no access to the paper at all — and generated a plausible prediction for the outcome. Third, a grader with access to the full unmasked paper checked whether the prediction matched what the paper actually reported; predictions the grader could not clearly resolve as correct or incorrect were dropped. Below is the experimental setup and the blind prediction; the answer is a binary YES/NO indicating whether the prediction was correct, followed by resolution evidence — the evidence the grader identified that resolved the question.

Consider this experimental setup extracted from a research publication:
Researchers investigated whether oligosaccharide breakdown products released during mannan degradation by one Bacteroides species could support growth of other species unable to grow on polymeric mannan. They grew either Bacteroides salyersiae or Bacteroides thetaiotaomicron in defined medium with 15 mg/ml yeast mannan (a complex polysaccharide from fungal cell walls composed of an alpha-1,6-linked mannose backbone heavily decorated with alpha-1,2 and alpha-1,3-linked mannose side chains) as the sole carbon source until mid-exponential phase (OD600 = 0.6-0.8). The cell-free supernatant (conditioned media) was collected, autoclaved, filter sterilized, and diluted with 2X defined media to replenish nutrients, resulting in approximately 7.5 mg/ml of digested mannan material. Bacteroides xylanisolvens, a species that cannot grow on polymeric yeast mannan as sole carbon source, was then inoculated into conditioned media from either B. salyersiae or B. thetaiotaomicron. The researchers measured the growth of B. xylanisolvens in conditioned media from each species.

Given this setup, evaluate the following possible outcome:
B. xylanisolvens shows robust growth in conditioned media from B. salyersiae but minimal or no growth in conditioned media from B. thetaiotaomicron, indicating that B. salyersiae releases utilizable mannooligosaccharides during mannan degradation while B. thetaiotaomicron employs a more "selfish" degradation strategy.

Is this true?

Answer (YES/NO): YES